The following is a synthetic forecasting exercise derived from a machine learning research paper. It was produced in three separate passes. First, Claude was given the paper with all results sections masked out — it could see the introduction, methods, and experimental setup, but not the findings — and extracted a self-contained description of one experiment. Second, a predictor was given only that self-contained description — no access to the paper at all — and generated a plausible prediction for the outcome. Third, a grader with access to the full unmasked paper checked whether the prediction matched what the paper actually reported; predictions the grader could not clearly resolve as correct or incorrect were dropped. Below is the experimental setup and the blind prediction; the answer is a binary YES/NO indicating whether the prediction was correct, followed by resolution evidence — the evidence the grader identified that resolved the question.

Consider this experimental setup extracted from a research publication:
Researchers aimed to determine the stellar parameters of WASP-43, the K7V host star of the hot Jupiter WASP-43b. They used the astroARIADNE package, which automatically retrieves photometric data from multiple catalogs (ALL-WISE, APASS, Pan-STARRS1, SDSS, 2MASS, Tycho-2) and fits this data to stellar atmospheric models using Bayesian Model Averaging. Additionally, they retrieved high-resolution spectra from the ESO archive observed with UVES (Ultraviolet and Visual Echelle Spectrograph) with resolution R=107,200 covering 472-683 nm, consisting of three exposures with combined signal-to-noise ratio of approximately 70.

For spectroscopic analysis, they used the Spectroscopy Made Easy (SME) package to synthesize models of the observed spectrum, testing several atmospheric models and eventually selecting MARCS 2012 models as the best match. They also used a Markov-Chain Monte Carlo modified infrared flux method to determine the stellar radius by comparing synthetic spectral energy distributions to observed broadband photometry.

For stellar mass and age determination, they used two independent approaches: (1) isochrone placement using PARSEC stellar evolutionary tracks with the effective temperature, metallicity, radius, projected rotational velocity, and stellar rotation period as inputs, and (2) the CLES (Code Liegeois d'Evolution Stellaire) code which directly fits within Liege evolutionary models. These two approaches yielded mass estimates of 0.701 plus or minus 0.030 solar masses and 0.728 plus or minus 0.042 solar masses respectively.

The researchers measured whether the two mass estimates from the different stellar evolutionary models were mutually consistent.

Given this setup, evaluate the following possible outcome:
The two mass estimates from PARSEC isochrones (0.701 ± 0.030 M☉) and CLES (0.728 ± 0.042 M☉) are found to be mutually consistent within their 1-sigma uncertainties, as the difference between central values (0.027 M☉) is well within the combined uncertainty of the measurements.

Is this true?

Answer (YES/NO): YES